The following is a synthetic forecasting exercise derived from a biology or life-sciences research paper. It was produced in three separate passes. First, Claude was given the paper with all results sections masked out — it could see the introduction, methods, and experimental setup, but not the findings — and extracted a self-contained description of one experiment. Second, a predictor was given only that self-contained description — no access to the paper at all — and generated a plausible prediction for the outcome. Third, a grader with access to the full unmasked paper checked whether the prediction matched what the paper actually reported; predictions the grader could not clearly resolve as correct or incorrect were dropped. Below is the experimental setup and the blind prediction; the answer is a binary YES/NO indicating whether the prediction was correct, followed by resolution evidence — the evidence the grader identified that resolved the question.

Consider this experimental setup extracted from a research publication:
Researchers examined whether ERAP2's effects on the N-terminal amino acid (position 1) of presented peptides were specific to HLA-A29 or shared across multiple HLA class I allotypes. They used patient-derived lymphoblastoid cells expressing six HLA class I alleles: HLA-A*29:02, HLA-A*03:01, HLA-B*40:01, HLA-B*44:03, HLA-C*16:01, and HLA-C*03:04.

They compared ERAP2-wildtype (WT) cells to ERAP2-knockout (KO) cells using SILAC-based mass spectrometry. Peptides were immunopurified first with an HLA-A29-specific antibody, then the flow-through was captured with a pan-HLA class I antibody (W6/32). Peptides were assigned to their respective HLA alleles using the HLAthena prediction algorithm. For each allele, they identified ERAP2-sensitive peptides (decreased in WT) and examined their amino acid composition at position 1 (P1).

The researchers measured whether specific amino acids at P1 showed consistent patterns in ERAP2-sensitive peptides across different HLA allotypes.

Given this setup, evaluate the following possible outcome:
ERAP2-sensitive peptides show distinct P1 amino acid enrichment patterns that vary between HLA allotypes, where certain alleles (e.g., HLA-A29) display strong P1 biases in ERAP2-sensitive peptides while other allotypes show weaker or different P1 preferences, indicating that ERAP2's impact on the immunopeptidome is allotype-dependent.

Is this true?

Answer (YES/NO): NO